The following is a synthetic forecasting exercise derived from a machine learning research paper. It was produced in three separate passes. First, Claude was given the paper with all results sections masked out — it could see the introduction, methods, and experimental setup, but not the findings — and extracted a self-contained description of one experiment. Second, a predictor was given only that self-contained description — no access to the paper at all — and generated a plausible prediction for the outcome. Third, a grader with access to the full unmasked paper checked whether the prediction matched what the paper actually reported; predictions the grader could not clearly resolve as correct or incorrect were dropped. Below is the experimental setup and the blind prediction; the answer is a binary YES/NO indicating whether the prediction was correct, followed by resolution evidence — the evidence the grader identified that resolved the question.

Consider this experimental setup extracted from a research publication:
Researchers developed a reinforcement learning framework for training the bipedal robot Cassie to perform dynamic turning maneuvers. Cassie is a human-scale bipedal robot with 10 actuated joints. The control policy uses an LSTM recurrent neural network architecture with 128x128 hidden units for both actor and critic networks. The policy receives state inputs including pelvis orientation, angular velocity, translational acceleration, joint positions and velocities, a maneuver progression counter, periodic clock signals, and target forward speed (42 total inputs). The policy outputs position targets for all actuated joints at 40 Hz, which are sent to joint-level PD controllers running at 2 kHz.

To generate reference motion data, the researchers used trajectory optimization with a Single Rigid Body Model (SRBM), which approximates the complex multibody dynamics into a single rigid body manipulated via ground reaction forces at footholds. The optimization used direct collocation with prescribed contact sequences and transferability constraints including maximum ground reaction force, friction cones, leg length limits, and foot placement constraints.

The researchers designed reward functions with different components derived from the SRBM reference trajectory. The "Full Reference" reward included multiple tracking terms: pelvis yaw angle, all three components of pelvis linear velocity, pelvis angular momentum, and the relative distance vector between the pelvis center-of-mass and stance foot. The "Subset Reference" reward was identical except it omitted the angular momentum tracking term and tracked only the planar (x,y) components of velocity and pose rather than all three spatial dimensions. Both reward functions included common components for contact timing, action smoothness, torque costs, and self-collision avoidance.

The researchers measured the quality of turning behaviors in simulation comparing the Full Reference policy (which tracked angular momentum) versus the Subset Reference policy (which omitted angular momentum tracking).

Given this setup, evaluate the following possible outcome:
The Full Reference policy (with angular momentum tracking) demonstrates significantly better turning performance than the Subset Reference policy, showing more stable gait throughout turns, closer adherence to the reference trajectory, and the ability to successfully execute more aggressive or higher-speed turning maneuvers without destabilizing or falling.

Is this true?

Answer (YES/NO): NO